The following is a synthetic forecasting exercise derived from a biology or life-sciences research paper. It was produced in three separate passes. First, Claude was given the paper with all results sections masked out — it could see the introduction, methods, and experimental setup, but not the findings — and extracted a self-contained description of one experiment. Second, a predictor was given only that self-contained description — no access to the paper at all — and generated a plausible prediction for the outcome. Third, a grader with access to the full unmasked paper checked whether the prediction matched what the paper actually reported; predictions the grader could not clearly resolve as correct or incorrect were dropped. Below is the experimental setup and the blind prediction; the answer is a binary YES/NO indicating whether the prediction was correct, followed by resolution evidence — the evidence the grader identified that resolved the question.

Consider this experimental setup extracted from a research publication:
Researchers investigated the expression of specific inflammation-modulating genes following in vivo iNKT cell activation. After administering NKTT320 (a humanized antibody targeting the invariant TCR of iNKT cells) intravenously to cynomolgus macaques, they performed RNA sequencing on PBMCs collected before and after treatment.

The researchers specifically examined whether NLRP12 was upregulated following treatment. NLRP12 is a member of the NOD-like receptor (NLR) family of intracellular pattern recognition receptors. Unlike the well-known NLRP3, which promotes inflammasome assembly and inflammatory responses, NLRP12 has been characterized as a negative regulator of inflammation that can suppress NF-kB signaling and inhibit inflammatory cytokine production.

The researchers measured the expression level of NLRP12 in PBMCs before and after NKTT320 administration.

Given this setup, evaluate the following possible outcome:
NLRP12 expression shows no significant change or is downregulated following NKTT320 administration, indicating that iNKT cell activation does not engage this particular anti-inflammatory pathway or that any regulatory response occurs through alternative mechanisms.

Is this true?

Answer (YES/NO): NO